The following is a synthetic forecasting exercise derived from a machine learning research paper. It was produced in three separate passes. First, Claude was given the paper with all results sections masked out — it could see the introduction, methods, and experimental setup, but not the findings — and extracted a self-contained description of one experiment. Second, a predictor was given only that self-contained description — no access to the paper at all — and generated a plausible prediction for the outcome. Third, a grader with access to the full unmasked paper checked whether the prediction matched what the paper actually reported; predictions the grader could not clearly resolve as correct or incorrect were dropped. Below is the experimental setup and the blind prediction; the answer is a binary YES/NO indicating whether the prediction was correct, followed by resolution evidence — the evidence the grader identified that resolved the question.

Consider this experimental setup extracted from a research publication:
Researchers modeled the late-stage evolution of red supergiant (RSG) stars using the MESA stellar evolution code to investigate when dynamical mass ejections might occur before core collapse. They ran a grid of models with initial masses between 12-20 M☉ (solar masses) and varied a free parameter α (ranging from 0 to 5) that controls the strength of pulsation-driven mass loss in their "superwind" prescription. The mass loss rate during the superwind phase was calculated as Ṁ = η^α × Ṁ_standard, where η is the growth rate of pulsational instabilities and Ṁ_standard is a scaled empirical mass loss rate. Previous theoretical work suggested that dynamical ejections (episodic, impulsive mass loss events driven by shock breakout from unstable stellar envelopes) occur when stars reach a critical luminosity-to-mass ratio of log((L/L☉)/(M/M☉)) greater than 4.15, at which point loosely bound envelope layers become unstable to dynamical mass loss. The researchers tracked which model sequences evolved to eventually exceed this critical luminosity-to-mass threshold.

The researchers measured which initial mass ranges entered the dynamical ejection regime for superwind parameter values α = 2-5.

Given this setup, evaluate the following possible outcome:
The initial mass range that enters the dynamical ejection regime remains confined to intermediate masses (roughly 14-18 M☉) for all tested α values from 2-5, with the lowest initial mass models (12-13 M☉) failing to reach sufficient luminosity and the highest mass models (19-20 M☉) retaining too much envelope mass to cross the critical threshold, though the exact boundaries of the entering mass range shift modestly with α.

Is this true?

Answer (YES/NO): NO